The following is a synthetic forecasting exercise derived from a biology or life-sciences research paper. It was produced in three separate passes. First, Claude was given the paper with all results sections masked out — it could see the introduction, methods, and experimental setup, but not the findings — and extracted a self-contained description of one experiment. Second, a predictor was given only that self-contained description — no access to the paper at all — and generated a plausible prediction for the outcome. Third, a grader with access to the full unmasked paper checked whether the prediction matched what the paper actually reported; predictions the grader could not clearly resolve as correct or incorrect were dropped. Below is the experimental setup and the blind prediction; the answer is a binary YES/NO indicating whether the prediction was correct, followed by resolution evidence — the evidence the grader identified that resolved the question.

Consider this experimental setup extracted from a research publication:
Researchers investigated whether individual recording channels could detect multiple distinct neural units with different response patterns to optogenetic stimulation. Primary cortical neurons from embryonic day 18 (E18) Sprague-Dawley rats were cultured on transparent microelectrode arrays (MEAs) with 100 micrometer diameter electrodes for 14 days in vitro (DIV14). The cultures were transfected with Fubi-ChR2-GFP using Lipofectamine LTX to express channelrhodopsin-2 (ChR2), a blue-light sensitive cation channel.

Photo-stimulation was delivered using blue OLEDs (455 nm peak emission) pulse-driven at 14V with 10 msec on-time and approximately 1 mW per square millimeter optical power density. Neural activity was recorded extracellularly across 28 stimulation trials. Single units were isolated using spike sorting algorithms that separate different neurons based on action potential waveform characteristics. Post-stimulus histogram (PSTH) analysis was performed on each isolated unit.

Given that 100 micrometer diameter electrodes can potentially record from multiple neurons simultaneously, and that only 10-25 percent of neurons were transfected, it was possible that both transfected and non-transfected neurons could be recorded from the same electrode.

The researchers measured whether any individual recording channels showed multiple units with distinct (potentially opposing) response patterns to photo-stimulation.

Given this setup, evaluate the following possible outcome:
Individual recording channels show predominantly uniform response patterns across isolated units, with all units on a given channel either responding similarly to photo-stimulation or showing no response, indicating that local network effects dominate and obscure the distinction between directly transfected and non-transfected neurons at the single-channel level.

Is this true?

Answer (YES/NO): NO